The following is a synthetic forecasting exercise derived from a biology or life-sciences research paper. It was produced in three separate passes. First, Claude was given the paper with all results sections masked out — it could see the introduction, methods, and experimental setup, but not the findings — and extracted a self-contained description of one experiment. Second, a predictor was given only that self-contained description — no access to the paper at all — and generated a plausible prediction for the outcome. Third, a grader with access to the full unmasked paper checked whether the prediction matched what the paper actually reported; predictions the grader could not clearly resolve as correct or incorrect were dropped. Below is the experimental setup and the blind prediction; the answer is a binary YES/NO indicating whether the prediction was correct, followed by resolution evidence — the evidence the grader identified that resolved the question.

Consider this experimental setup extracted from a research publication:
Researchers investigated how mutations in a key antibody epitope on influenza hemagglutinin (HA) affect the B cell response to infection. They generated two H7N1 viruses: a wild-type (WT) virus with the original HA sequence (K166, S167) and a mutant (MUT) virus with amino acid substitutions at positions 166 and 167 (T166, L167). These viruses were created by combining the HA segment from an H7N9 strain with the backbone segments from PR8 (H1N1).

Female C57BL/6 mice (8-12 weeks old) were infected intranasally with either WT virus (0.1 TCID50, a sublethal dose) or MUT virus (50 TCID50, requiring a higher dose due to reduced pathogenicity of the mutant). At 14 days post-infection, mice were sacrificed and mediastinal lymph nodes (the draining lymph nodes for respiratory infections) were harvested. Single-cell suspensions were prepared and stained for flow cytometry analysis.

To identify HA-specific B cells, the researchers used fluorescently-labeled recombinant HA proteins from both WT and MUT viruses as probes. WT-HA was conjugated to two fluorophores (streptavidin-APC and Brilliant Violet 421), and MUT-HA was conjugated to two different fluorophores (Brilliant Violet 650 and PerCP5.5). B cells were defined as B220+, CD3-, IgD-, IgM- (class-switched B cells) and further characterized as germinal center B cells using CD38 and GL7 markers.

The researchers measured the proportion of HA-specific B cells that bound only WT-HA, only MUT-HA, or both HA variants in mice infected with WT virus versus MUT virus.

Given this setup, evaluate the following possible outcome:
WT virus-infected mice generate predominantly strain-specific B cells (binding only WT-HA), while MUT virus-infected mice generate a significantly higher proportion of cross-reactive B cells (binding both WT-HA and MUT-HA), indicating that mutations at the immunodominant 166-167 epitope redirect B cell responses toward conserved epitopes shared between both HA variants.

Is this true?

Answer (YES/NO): YES